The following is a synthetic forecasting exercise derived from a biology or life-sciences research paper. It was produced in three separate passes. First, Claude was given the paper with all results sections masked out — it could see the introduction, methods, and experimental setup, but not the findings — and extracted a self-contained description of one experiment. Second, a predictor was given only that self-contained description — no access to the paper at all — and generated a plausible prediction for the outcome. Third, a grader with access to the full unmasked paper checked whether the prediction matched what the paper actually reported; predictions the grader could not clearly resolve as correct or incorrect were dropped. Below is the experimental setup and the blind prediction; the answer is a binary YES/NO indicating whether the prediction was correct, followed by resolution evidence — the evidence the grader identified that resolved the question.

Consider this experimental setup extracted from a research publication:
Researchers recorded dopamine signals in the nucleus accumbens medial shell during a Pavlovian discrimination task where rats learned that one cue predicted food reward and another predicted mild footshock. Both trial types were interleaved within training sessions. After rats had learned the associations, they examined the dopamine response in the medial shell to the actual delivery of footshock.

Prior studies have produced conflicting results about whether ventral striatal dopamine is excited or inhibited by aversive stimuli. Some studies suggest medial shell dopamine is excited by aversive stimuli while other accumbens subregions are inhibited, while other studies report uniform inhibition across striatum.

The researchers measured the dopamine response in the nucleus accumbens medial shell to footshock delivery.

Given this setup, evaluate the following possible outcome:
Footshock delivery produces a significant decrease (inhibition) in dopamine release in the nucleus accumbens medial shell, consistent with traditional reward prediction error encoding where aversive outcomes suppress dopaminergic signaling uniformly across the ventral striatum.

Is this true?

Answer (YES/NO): NO